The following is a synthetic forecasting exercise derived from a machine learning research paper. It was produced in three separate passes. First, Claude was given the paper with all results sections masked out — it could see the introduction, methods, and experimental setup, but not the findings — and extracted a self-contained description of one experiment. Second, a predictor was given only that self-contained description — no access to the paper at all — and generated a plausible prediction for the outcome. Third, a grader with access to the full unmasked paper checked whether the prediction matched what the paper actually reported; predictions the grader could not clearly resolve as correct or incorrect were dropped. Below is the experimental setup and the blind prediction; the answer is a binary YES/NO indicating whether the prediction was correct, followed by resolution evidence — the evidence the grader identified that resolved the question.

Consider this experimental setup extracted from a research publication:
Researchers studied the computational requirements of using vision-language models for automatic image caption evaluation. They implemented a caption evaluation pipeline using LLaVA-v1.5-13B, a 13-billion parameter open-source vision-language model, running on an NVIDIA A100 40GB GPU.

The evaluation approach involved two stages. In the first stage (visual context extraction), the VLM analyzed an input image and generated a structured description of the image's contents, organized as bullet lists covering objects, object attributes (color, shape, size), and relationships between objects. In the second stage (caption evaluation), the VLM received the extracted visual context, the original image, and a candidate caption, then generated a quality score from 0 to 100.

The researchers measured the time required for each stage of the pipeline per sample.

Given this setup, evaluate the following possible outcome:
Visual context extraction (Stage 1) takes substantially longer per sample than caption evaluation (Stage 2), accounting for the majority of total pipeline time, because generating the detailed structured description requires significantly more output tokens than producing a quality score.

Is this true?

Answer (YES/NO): YES